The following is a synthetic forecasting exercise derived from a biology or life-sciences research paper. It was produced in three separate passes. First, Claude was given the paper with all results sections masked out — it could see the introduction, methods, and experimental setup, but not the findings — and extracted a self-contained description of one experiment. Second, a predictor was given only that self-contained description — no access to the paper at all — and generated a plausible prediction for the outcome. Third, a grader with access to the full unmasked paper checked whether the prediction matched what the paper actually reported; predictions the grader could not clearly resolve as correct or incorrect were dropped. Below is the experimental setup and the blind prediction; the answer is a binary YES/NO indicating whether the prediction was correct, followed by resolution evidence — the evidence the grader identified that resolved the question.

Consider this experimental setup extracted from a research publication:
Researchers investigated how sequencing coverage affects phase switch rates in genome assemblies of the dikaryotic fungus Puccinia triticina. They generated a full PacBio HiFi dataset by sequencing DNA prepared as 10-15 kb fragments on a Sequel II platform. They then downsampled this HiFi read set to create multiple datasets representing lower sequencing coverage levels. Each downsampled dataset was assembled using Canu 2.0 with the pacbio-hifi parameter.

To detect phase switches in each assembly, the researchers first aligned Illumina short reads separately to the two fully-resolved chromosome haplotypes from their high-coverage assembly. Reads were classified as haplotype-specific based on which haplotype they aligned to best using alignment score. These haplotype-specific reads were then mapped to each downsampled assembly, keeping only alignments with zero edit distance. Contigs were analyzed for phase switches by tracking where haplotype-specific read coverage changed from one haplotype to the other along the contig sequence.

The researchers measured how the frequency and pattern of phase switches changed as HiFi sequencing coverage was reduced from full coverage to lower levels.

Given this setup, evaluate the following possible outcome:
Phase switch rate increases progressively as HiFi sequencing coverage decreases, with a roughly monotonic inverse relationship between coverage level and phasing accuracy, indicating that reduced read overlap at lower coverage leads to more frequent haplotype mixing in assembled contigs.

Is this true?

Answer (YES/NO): NO